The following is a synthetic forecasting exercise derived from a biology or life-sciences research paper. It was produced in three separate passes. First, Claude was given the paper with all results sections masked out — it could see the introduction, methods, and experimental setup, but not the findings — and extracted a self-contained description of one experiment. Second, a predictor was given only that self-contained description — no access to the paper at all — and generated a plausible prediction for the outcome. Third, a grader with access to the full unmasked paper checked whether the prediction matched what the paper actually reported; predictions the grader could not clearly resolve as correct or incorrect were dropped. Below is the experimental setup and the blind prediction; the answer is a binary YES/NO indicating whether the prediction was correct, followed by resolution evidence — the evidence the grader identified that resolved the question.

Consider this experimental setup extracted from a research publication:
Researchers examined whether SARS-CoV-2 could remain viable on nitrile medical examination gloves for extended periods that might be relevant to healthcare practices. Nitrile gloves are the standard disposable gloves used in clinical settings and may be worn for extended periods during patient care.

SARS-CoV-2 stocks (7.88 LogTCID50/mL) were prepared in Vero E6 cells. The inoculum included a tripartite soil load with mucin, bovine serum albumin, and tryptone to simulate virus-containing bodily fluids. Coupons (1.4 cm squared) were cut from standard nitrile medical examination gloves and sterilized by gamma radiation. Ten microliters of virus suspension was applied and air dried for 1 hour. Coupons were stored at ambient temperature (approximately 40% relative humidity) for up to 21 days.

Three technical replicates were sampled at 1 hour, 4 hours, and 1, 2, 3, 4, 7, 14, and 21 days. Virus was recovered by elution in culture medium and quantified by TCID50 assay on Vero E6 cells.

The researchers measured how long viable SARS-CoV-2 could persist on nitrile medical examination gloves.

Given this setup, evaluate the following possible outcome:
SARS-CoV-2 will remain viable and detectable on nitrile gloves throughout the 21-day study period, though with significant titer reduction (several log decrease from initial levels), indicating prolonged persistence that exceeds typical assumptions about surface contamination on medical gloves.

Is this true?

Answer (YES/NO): NO